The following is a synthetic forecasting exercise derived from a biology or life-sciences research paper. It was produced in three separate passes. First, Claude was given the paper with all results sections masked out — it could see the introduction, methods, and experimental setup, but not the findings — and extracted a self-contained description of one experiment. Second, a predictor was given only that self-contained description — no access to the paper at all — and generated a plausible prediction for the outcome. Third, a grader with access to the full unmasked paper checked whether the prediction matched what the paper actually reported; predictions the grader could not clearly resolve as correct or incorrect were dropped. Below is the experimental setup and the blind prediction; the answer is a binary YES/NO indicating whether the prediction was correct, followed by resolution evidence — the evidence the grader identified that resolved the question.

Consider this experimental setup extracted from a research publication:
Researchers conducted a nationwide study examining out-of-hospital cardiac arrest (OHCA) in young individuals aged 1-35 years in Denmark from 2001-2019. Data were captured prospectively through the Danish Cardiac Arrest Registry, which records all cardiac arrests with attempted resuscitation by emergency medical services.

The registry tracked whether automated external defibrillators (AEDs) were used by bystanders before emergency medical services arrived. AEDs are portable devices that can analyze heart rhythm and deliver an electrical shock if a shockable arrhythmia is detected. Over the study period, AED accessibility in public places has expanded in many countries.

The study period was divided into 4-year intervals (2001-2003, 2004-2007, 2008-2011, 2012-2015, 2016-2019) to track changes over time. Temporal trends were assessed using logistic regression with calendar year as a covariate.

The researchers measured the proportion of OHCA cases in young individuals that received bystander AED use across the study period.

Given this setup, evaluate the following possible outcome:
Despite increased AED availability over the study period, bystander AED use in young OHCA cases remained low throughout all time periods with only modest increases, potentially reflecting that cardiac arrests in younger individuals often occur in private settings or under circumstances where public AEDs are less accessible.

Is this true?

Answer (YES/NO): NO